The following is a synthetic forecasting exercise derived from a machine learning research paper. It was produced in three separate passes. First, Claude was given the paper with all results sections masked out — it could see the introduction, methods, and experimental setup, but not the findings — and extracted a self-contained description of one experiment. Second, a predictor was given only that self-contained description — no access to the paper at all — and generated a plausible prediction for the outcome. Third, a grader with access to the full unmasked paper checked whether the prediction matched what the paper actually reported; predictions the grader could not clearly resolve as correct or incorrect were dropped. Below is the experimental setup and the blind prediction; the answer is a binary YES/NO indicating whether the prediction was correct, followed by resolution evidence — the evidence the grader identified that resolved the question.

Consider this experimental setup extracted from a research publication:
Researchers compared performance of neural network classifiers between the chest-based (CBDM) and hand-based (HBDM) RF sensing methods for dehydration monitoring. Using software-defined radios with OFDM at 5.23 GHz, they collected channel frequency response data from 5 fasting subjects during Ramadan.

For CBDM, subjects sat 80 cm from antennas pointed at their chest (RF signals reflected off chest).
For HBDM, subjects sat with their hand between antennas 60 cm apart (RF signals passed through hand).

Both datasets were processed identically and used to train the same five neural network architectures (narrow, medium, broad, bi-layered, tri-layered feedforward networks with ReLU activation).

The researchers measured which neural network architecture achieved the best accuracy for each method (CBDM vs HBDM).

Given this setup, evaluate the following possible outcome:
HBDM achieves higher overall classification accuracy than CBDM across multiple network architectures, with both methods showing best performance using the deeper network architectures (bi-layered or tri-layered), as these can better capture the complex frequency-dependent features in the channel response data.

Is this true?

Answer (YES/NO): NO